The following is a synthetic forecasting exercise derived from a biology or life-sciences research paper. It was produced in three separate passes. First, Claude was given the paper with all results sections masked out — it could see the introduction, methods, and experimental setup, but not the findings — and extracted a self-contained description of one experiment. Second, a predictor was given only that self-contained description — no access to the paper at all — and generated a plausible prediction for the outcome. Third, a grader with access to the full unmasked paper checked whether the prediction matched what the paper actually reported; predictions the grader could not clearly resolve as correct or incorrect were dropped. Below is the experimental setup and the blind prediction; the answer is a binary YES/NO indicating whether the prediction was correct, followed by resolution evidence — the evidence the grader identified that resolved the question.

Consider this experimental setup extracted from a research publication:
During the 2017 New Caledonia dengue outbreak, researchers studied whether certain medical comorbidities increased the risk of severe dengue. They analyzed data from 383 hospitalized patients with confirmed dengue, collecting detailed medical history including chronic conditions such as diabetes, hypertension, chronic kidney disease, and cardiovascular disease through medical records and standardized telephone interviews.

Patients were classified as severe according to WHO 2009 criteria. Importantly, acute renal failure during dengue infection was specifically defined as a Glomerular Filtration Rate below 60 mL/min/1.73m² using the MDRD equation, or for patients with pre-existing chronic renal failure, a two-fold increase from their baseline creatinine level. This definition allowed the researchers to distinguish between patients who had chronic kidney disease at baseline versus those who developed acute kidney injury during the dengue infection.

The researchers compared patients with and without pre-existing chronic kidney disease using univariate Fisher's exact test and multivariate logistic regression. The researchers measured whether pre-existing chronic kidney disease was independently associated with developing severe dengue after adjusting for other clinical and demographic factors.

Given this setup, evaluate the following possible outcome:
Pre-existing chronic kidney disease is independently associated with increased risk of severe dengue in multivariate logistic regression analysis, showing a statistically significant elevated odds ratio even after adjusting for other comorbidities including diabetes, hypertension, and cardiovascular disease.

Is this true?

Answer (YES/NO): NO